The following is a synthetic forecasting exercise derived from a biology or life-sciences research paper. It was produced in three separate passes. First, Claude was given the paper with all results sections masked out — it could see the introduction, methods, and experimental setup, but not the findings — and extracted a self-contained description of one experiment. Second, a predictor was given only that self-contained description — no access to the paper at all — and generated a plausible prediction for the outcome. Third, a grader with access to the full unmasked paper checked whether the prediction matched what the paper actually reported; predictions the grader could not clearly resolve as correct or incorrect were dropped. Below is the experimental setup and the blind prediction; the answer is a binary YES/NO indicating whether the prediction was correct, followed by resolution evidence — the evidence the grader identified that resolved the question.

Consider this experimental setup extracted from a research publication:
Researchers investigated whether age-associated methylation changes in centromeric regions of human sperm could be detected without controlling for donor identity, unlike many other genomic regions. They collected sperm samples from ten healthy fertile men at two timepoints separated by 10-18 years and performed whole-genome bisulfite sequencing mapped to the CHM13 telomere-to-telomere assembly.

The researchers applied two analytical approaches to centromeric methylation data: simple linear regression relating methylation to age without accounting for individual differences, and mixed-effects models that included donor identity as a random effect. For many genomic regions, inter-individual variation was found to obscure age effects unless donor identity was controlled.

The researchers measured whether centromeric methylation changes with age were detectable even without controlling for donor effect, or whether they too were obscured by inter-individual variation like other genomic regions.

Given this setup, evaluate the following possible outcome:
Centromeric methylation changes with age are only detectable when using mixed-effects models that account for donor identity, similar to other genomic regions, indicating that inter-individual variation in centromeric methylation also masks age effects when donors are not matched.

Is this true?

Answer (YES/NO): NO